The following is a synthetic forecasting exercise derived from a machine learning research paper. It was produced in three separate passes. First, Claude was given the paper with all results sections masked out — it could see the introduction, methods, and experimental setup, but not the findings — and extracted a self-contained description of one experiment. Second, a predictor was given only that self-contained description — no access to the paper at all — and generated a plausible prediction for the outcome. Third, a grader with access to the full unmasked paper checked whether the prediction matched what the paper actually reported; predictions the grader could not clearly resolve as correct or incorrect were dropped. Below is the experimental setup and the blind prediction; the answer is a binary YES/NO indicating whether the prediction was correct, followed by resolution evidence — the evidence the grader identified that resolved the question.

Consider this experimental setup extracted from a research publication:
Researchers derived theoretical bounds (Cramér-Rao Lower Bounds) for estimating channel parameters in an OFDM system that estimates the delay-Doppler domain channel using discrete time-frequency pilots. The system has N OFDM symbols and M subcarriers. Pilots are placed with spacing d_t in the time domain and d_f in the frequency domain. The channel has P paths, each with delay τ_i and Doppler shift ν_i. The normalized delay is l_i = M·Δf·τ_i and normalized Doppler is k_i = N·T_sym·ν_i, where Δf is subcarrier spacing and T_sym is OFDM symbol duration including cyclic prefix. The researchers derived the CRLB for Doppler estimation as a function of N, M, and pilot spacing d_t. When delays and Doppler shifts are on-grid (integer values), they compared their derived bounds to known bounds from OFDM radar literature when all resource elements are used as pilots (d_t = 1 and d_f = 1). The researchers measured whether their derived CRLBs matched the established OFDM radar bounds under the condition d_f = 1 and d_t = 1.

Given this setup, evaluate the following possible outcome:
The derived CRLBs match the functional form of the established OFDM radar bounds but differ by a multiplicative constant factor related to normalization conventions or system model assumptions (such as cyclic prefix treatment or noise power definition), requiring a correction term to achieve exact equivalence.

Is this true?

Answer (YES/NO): NO